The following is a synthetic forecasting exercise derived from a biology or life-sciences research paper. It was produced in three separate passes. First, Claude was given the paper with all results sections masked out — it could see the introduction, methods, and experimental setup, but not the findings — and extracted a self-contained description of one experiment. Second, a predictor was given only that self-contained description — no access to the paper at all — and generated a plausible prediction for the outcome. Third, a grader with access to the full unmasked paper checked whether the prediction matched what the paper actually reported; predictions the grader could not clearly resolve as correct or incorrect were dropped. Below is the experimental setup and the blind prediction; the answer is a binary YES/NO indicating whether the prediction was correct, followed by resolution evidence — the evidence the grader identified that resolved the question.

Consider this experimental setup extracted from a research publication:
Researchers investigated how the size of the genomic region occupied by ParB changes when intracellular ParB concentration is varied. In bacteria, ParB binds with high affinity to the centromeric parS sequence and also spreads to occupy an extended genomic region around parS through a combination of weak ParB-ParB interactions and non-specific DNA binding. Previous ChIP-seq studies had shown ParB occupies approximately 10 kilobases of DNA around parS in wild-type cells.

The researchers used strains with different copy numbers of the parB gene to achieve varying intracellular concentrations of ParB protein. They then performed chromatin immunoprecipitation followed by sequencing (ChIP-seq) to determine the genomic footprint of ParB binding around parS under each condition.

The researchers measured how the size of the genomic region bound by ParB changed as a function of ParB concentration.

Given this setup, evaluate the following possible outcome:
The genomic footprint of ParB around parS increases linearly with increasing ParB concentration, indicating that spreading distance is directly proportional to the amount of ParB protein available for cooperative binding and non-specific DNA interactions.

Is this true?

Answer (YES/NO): NO